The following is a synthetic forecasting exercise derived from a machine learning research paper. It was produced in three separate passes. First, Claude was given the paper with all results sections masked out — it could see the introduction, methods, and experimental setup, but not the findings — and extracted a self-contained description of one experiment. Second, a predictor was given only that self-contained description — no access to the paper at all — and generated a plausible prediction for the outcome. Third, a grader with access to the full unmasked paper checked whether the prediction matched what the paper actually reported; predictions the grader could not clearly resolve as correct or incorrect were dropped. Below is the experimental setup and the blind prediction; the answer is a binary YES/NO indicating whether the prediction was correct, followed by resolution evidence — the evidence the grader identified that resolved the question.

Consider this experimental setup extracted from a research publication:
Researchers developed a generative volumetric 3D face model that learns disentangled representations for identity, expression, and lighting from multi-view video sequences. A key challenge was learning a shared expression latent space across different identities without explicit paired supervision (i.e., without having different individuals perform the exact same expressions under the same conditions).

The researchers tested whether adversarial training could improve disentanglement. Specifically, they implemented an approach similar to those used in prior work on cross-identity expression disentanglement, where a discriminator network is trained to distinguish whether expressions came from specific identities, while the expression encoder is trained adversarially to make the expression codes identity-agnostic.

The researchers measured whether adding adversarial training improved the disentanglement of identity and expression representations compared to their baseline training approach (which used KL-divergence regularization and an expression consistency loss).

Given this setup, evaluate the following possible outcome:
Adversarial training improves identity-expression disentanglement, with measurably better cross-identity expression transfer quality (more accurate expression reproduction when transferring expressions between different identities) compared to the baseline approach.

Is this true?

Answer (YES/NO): NO